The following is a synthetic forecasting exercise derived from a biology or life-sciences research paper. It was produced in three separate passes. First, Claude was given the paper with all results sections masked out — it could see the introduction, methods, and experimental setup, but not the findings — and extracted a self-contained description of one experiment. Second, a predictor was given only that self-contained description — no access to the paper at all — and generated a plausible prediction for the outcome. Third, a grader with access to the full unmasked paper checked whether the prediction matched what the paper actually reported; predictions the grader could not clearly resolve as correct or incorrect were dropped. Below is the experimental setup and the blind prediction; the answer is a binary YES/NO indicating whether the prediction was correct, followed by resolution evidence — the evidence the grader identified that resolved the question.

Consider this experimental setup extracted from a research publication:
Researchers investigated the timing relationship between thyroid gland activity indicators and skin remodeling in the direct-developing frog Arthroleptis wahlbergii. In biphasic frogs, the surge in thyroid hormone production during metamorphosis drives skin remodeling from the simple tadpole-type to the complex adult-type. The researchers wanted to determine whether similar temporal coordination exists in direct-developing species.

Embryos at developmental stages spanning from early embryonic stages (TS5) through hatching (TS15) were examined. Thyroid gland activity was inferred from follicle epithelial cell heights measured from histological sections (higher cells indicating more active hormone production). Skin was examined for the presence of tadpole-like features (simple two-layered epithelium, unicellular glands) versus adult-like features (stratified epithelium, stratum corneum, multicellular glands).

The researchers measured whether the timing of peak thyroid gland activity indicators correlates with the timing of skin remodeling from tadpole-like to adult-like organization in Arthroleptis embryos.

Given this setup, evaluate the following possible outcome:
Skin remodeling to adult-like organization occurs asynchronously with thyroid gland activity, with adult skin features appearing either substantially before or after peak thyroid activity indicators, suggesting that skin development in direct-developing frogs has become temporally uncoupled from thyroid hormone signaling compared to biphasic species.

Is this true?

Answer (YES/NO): NO